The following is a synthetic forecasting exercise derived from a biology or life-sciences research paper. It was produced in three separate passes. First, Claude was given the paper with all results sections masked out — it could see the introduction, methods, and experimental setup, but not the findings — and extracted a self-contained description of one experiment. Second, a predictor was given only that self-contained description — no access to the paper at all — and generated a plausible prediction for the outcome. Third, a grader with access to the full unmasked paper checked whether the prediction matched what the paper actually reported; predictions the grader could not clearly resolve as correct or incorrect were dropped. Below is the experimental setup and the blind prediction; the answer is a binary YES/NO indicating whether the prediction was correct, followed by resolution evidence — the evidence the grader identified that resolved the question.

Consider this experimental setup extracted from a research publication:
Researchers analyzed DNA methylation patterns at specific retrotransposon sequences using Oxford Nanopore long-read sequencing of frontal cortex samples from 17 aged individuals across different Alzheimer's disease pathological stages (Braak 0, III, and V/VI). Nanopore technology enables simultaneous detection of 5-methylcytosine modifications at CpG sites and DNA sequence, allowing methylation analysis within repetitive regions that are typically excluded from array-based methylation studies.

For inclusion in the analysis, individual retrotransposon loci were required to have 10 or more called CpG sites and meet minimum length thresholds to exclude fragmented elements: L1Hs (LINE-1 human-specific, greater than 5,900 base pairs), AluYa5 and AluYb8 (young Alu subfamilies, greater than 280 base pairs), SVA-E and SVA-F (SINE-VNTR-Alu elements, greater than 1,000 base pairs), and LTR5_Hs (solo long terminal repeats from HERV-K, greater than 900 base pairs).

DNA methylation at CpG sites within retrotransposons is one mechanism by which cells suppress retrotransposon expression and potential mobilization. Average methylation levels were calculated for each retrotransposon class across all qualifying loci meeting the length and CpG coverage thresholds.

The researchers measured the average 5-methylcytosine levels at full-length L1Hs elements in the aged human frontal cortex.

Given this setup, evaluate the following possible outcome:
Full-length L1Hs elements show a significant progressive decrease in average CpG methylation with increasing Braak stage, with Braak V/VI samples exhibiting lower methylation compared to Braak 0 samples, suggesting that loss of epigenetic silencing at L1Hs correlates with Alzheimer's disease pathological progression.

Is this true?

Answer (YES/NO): NO